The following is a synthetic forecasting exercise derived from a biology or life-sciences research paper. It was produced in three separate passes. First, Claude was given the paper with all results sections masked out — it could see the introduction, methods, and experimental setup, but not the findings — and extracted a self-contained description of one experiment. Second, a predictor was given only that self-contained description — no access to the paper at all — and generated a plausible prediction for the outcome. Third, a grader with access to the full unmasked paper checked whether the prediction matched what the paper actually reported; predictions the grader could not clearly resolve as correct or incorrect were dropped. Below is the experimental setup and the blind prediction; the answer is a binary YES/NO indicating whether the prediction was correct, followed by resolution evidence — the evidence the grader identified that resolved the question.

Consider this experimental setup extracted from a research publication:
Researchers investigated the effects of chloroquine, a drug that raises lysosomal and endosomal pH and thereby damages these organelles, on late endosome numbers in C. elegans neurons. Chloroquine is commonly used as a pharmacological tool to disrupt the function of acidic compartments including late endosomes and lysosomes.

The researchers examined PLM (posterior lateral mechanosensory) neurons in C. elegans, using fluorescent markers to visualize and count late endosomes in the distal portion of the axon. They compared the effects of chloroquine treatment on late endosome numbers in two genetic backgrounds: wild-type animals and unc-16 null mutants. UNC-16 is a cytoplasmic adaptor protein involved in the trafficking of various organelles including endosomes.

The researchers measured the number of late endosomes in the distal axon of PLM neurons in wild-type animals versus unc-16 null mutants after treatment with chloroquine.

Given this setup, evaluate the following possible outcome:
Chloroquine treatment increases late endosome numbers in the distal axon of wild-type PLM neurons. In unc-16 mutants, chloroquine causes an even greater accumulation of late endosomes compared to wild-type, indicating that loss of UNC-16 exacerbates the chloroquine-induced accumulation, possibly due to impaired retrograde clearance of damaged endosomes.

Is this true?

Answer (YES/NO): NO